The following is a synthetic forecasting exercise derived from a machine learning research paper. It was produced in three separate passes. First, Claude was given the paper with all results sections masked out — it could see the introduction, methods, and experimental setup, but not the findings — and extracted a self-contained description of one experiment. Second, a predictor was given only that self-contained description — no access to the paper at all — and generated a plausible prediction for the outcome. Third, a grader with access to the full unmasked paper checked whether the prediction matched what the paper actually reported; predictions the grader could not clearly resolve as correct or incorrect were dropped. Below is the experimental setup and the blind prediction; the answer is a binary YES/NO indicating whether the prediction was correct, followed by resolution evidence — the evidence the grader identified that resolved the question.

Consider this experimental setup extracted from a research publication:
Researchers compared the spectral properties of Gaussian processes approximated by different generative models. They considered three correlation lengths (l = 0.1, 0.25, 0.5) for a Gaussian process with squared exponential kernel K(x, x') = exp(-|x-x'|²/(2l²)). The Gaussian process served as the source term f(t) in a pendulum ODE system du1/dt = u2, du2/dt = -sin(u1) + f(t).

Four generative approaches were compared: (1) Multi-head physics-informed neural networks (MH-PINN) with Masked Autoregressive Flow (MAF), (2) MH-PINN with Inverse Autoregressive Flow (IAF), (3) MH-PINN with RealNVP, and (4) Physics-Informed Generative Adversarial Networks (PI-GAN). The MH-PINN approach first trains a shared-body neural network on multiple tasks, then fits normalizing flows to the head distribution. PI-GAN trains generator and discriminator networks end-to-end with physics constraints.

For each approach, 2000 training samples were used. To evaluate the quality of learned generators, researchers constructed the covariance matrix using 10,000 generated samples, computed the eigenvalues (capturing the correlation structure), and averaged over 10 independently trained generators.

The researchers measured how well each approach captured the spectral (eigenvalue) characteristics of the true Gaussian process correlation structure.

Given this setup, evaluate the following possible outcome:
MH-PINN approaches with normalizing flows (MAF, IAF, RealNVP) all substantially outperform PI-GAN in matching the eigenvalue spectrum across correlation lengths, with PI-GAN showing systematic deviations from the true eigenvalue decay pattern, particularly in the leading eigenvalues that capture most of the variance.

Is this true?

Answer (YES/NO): NO